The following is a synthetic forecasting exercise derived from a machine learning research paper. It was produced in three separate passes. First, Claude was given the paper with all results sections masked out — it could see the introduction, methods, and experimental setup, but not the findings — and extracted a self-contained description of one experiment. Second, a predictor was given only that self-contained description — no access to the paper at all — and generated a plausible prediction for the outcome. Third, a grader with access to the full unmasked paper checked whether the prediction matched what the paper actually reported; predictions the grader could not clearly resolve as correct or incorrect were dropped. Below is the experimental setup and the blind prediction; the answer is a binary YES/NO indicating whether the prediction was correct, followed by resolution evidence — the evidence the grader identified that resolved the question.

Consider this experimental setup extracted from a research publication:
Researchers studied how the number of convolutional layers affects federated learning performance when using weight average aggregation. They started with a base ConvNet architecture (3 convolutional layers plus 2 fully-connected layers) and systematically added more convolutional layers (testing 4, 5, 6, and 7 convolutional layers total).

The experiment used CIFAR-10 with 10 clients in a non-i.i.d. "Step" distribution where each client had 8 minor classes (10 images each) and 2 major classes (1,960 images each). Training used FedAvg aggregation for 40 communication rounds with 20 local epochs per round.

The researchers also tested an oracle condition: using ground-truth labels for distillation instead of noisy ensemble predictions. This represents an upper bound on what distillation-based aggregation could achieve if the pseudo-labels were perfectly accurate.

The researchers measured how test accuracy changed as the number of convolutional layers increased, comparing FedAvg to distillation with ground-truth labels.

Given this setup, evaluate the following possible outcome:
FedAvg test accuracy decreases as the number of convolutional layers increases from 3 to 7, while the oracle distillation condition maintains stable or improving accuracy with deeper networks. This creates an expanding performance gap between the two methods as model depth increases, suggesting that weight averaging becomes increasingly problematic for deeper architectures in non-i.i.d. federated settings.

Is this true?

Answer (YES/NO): YES